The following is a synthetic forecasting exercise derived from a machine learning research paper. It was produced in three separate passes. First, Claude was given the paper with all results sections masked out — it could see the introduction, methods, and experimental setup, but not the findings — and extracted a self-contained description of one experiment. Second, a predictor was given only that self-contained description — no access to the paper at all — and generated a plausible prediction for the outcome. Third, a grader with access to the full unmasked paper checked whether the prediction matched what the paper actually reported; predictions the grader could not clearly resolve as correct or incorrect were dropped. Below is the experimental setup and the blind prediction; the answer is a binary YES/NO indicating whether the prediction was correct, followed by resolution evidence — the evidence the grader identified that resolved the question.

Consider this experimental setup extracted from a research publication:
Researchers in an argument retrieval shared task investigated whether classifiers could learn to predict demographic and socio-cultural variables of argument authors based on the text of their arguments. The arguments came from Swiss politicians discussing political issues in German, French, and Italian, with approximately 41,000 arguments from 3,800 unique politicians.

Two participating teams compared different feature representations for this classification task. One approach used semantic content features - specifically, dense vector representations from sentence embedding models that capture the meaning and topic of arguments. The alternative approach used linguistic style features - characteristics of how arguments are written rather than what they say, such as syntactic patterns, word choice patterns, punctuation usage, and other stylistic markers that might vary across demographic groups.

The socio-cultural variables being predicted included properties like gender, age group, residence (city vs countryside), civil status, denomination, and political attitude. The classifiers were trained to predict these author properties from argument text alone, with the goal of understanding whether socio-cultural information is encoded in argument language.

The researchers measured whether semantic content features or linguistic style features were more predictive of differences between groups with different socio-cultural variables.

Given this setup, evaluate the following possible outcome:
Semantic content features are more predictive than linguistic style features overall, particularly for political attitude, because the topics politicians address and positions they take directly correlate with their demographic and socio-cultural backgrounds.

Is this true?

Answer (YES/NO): NO